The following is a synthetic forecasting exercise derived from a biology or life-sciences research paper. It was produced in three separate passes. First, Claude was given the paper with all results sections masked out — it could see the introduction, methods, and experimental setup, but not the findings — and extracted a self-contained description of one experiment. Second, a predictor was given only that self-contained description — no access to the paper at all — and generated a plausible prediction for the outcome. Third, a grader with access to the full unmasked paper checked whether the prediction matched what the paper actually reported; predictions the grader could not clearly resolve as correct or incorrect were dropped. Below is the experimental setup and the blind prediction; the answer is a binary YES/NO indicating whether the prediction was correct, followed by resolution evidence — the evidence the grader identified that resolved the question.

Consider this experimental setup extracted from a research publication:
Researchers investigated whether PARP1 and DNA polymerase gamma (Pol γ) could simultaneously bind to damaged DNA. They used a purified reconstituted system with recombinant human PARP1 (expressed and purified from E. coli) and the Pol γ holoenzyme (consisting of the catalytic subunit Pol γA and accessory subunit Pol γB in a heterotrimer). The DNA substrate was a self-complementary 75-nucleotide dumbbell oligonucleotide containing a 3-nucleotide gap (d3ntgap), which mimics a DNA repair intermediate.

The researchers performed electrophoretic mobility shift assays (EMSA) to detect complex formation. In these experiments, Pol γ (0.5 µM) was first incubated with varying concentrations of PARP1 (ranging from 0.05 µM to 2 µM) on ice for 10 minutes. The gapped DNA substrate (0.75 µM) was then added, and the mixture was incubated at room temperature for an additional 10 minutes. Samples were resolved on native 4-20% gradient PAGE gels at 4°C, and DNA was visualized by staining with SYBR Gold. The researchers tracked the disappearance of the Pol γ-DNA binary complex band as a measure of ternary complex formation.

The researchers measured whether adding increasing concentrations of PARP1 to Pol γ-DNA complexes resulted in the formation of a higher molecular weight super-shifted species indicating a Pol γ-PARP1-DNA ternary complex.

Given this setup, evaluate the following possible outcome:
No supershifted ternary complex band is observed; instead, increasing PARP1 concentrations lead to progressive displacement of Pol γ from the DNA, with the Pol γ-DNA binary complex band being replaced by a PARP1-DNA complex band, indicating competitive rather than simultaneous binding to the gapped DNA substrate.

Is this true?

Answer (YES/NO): NO